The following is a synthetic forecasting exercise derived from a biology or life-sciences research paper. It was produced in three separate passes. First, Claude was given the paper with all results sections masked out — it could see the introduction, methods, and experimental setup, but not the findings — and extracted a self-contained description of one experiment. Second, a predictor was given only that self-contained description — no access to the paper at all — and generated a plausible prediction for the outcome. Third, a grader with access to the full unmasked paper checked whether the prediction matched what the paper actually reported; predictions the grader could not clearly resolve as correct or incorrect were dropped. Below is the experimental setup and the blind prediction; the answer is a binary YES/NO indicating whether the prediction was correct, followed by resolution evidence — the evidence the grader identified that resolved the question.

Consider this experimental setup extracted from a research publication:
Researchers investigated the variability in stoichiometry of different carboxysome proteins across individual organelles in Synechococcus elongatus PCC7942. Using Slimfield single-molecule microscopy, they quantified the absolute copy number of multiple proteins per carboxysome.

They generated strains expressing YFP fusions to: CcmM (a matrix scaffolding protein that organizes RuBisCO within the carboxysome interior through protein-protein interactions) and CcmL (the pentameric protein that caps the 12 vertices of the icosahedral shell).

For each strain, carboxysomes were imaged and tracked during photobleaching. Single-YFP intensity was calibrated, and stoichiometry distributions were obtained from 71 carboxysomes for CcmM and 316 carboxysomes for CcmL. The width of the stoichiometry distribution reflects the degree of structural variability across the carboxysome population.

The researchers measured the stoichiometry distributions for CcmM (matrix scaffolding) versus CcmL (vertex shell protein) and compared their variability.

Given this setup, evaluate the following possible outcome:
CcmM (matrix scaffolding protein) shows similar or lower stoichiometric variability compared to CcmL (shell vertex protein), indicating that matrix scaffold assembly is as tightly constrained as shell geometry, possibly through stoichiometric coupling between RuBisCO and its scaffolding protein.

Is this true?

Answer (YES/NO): NO